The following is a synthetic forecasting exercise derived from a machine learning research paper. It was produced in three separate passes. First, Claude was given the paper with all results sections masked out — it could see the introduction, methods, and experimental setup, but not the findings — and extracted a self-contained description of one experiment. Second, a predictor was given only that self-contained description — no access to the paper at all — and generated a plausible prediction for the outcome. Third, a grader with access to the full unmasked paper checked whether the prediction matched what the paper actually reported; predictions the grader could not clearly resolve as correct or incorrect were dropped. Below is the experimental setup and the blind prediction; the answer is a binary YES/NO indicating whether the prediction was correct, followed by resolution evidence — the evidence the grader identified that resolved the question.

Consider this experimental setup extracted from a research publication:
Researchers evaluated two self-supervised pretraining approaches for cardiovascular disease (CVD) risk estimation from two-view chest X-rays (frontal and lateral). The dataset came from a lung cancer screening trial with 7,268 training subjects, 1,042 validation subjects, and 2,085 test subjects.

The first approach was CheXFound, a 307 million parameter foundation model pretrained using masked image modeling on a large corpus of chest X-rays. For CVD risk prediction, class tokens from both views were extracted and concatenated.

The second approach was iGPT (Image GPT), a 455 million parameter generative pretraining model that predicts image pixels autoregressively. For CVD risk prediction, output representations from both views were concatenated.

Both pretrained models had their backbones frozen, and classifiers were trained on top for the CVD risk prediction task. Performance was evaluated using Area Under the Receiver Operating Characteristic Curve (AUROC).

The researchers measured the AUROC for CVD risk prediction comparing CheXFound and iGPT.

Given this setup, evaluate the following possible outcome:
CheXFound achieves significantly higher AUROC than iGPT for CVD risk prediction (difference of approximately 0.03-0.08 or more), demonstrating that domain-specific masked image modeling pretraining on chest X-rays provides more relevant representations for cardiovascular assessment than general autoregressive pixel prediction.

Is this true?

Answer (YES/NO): NO